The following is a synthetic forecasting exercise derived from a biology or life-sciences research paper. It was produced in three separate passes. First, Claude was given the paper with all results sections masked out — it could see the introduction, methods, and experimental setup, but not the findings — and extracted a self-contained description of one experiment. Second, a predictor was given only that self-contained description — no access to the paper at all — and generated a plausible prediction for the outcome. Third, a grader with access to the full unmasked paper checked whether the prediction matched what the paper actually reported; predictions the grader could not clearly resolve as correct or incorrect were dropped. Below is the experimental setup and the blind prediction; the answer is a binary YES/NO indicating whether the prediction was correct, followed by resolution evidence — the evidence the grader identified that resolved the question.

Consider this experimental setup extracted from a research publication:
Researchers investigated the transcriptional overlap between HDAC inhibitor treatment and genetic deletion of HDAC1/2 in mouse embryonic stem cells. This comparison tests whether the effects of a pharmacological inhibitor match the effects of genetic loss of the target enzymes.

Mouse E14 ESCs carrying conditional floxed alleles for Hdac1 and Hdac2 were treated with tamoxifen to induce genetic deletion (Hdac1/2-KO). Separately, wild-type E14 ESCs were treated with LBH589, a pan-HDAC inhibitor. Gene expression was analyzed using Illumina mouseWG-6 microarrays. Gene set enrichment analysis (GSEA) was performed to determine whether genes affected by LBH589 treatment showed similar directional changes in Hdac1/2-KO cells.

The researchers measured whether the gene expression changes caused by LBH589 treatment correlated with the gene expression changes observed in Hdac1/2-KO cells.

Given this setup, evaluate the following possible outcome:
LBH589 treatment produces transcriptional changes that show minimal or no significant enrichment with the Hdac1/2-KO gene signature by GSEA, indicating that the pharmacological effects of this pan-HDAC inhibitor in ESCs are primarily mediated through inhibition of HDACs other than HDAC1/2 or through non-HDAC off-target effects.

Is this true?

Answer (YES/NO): NO